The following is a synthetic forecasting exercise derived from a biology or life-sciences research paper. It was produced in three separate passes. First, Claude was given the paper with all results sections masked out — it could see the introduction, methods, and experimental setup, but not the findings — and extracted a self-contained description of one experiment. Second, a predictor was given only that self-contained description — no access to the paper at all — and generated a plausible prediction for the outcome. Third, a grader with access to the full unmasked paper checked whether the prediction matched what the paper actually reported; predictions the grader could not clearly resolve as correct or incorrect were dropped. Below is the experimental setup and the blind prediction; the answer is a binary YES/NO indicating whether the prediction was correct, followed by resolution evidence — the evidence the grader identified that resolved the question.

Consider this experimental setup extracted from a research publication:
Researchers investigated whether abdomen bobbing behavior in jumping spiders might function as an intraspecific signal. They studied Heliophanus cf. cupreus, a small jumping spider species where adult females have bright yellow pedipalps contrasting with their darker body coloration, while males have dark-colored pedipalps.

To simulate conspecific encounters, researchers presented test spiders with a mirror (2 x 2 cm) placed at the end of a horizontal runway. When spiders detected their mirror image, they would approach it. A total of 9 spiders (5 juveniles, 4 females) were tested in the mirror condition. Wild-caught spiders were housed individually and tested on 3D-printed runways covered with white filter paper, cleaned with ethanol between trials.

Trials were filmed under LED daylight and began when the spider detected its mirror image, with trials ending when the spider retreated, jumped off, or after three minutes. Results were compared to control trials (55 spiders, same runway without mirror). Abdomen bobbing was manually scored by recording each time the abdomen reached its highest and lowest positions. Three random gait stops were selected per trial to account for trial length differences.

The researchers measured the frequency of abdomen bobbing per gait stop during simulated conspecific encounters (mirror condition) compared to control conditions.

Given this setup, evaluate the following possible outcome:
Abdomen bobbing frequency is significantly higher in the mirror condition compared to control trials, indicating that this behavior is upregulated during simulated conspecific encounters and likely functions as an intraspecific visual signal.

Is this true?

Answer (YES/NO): YES